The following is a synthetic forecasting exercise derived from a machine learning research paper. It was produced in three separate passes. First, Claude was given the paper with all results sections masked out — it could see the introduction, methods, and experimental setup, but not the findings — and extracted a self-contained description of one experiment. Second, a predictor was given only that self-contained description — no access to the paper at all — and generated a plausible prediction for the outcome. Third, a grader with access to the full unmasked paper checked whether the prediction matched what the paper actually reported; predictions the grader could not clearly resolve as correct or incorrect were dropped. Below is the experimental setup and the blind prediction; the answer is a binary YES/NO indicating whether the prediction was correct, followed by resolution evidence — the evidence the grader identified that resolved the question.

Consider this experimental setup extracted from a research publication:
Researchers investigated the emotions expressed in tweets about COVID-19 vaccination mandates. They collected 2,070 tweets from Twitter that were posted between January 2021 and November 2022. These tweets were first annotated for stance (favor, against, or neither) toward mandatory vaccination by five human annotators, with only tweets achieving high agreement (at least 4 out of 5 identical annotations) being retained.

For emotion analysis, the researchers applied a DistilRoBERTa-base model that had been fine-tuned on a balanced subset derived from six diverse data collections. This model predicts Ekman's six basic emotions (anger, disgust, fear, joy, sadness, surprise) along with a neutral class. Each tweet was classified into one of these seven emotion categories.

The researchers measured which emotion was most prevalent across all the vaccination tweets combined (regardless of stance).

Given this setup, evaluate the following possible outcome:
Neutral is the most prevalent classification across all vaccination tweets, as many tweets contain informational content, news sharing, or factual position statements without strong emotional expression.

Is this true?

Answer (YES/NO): NO